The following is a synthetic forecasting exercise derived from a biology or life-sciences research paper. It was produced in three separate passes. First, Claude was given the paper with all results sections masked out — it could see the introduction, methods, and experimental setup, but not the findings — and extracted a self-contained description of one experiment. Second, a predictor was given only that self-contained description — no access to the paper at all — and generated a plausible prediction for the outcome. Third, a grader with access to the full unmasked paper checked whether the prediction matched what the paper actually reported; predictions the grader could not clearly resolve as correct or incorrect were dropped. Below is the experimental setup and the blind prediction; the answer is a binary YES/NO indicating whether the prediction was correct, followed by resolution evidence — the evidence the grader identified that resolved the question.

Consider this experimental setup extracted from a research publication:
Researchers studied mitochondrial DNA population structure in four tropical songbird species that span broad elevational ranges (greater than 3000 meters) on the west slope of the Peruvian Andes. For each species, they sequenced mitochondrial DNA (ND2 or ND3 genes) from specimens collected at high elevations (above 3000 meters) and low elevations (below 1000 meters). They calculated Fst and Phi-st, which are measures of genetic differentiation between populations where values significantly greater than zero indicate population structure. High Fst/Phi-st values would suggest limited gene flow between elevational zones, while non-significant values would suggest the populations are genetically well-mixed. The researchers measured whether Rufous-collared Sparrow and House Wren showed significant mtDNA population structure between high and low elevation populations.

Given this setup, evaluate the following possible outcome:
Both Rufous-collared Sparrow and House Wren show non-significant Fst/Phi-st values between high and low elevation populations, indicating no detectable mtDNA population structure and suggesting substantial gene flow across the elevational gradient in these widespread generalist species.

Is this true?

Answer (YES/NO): NO